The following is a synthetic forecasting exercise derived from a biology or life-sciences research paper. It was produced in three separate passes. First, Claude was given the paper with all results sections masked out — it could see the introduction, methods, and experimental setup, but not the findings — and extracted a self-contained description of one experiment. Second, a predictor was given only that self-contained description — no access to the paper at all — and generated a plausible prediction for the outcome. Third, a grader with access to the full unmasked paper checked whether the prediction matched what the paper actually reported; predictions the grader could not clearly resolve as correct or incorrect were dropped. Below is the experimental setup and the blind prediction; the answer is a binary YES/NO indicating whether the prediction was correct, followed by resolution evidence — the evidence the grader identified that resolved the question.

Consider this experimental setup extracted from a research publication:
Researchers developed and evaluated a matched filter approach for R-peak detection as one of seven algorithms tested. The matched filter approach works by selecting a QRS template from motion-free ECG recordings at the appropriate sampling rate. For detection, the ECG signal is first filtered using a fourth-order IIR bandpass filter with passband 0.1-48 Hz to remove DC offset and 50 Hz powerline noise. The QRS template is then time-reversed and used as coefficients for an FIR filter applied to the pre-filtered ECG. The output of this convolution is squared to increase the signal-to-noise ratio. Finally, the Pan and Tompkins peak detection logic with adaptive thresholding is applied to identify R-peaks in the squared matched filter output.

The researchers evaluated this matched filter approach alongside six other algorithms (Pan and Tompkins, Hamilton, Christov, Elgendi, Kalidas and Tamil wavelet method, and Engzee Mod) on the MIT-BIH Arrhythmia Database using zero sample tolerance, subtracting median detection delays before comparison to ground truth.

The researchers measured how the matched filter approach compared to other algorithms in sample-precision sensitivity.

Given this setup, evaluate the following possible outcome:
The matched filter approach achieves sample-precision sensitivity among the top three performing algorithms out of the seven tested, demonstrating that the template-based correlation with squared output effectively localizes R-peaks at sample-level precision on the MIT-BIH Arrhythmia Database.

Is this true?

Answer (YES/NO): YES